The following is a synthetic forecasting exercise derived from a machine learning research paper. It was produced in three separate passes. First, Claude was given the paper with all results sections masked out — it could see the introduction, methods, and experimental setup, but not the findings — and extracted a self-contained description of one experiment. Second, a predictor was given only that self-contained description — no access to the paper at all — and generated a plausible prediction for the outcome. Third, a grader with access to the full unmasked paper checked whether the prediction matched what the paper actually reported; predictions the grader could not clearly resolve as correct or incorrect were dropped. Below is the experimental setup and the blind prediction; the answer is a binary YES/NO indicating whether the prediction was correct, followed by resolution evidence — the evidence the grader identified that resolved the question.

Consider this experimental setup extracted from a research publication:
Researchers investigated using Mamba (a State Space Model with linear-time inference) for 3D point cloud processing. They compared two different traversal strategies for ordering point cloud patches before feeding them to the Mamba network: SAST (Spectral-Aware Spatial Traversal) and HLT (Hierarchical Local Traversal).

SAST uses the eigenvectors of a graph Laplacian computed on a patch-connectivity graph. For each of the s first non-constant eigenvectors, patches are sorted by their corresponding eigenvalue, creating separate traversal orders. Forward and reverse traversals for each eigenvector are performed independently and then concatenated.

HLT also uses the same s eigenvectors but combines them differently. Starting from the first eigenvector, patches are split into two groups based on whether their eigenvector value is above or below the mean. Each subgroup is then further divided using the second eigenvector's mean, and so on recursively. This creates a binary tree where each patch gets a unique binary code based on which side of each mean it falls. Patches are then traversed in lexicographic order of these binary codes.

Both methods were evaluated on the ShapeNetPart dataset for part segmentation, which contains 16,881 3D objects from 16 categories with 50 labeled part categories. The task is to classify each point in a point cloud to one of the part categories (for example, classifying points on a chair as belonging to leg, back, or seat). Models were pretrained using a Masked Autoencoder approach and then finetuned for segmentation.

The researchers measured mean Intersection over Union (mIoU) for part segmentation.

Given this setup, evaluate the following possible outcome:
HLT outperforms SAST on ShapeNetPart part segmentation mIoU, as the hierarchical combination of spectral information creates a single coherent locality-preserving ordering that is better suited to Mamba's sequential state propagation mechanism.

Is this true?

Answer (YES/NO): YES